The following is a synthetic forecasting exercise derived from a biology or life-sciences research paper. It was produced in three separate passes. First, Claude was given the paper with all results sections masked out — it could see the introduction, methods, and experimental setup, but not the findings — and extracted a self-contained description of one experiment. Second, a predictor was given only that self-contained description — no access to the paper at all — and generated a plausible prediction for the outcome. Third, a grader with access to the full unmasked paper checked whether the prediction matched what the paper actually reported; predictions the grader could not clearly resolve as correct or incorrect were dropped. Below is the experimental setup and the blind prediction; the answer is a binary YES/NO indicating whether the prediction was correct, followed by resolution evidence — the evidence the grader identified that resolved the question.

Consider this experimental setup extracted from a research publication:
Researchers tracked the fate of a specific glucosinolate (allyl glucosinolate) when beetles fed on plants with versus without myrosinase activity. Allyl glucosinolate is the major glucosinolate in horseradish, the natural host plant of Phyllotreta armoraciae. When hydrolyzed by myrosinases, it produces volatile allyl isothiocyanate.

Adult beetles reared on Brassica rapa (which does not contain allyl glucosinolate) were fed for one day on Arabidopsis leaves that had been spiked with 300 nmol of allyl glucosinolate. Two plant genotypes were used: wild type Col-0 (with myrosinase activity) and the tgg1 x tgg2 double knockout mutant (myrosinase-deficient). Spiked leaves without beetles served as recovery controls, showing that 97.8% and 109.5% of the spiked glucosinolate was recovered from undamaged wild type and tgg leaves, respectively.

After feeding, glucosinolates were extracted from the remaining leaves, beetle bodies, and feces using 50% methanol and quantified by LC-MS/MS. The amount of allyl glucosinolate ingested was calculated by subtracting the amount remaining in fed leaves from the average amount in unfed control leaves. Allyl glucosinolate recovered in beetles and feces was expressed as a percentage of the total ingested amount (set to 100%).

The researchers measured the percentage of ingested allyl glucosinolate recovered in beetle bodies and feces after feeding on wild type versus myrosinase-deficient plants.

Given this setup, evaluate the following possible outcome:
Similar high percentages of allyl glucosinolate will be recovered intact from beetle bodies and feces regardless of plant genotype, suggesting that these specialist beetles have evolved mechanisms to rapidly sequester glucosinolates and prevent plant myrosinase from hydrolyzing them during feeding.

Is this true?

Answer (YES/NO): NO